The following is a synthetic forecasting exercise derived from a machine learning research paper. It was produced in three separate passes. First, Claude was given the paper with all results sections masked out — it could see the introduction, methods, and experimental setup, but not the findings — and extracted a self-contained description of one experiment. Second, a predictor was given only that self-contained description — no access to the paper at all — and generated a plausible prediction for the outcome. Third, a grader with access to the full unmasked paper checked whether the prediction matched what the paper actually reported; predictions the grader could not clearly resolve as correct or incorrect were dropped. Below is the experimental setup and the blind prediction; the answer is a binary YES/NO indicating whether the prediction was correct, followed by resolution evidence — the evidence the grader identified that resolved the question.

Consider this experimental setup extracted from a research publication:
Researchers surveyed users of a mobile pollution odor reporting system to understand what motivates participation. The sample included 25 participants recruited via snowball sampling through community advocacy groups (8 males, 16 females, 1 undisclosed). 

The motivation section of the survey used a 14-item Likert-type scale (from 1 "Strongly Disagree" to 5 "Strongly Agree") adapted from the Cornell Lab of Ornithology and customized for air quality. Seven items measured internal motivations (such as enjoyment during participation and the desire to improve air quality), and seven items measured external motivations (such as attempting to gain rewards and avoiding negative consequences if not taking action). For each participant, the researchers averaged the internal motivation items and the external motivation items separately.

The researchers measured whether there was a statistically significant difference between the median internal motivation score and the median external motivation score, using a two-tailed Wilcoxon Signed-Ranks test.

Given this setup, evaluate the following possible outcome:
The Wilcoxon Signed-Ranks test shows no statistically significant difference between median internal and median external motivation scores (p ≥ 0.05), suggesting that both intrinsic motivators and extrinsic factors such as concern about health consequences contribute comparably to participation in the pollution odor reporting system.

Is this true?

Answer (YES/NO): NO